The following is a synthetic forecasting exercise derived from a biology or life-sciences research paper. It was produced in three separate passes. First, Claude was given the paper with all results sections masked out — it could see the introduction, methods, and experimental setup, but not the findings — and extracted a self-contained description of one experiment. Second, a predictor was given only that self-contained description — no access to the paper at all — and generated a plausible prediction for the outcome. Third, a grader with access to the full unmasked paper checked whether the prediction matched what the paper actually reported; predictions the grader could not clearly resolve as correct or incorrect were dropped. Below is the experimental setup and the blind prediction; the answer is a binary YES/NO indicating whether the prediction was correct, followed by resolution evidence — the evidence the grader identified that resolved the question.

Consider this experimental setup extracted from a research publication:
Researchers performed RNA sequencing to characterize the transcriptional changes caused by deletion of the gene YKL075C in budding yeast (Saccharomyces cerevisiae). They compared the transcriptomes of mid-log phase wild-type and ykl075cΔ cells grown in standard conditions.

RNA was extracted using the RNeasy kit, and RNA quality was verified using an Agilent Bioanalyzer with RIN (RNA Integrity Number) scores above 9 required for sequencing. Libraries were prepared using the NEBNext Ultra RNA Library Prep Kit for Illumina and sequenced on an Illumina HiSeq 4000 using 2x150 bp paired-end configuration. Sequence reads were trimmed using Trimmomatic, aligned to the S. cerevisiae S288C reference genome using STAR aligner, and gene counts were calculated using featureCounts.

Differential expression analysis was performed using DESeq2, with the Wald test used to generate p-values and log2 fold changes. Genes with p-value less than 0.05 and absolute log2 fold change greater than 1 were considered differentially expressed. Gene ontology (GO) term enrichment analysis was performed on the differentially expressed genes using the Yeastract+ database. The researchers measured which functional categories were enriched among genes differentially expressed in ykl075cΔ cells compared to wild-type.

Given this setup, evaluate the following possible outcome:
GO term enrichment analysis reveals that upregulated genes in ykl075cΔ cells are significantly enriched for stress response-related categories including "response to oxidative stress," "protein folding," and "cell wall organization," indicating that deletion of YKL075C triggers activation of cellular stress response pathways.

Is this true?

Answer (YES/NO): NO